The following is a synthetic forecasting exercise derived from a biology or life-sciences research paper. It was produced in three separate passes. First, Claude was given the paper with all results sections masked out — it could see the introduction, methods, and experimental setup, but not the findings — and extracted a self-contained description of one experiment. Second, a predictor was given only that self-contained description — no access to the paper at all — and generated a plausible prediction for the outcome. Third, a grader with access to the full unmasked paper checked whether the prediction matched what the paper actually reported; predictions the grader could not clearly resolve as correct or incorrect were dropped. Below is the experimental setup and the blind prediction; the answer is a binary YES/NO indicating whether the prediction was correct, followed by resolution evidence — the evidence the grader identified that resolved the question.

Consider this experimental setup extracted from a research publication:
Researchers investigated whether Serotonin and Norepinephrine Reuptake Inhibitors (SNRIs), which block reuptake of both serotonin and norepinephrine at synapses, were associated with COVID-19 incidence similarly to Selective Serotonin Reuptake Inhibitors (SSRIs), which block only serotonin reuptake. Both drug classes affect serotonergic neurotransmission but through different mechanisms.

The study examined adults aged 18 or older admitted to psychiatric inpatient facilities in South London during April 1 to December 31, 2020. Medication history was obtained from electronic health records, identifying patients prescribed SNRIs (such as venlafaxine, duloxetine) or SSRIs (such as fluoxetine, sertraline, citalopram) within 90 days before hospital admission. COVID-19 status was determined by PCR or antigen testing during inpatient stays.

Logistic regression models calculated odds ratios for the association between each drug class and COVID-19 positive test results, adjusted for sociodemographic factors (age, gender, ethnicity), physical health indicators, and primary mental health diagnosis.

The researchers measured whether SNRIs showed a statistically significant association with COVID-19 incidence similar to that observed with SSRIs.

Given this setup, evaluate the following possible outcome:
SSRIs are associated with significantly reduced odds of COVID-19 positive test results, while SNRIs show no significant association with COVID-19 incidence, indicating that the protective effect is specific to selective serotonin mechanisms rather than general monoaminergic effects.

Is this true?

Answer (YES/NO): YES